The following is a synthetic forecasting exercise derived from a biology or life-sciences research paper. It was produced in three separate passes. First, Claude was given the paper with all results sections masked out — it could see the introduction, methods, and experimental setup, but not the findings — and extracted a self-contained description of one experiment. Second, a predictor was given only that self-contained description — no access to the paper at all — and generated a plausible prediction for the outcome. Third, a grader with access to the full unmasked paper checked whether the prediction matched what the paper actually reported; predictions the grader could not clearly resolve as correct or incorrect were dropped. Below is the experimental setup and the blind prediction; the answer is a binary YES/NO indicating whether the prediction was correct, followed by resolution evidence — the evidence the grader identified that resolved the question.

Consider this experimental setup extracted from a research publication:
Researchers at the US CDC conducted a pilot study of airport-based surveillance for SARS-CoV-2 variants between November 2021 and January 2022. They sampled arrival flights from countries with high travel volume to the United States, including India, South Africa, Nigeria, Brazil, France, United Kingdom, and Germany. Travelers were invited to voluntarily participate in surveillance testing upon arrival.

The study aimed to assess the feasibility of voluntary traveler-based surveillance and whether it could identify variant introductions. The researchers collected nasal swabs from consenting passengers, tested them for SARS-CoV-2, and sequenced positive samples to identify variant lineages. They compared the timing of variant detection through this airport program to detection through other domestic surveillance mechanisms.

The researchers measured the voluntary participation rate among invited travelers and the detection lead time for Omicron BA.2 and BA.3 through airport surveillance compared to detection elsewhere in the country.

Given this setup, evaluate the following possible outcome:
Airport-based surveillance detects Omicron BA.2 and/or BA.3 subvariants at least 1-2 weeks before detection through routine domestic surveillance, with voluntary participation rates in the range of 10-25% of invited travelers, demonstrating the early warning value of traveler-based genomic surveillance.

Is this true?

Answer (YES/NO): YES